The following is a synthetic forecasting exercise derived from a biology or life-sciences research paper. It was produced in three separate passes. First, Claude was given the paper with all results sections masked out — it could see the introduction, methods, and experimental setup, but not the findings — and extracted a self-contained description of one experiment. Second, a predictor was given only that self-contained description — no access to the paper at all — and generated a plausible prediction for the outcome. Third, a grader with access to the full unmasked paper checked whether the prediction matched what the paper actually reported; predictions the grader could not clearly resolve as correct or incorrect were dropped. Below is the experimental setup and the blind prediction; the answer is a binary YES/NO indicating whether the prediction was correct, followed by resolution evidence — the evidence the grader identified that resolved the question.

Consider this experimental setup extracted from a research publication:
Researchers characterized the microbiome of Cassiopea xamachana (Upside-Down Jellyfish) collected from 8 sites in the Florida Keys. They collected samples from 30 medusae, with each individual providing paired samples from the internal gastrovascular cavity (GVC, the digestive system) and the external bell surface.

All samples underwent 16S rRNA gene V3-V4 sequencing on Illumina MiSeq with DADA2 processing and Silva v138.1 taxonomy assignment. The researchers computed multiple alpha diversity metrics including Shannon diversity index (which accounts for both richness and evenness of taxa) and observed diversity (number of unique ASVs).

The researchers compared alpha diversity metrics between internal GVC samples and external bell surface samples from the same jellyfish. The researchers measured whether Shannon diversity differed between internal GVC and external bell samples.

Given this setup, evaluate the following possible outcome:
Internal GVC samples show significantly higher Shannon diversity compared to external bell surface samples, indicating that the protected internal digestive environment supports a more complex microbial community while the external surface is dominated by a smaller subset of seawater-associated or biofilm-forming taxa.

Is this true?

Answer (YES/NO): NO